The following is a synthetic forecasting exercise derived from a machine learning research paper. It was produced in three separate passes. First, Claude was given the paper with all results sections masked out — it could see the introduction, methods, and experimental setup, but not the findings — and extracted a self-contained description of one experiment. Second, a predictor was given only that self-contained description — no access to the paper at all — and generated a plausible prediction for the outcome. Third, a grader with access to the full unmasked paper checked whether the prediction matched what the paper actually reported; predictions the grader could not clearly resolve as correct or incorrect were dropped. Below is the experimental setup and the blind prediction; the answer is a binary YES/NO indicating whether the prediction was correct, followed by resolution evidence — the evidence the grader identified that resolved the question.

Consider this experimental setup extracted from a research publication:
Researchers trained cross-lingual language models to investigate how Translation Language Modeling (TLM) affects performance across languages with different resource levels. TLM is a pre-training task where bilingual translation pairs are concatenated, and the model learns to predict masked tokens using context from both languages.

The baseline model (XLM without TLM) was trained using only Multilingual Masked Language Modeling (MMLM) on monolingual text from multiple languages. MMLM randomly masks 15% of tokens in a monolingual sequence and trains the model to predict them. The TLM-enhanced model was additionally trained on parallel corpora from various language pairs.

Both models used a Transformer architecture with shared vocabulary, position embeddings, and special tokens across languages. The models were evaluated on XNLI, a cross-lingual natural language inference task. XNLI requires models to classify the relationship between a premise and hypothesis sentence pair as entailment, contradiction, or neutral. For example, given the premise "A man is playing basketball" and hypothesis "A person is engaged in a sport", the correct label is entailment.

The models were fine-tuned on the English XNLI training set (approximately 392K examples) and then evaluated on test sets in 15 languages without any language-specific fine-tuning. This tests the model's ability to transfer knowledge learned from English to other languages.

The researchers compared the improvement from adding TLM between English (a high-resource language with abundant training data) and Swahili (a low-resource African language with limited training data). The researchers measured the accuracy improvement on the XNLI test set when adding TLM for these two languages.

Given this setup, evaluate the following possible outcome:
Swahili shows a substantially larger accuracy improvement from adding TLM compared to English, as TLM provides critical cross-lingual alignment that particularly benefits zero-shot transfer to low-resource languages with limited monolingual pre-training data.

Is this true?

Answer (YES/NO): YES